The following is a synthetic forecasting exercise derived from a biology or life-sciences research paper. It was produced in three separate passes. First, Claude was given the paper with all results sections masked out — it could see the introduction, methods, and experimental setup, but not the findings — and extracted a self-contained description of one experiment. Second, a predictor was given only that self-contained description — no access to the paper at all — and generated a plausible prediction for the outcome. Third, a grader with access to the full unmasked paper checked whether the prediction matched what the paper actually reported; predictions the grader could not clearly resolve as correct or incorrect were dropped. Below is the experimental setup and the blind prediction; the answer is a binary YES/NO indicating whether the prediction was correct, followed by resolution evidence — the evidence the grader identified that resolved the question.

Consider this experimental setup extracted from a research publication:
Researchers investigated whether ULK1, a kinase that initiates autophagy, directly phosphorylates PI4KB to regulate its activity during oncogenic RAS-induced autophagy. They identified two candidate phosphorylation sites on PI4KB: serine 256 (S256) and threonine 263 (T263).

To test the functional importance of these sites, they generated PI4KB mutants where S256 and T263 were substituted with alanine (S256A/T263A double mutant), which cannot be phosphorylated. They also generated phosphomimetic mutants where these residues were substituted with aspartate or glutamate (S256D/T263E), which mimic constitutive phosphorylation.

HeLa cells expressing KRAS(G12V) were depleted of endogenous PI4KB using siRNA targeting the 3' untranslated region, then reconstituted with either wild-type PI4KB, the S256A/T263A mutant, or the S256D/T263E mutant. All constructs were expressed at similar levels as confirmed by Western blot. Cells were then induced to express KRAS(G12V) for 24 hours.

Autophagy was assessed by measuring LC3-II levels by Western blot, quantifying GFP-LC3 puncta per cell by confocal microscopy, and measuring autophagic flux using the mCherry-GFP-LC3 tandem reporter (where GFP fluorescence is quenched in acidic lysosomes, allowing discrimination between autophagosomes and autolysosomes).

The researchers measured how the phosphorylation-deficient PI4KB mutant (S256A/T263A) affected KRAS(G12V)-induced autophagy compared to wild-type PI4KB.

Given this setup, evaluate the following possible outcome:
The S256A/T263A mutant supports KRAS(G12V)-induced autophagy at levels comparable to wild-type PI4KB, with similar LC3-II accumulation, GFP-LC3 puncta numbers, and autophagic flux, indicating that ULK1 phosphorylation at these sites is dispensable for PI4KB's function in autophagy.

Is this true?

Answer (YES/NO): NO